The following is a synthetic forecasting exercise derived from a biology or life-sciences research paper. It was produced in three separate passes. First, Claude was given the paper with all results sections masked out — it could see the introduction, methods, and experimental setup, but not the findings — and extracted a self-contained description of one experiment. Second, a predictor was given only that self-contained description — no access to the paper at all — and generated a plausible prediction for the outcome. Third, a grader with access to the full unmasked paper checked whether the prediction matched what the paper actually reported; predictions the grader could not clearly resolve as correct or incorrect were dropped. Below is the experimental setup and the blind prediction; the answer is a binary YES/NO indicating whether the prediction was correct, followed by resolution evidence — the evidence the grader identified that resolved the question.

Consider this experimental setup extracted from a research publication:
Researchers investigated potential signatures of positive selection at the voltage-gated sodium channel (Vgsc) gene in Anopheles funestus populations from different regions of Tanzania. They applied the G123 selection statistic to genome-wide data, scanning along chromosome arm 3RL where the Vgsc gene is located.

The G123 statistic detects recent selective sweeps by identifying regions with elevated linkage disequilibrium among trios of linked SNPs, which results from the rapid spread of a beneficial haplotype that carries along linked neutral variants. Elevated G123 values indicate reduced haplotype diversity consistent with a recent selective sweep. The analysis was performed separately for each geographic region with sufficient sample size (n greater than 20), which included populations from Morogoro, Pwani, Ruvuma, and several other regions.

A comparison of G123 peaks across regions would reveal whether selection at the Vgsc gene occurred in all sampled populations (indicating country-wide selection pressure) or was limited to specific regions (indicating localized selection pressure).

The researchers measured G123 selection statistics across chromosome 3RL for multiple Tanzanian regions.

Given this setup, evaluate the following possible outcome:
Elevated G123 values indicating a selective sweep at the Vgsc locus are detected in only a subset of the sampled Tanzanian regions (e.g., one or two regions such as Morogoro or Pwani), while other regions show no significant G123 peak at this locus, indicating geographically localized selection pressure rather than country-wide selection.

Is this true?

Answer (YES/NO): YES